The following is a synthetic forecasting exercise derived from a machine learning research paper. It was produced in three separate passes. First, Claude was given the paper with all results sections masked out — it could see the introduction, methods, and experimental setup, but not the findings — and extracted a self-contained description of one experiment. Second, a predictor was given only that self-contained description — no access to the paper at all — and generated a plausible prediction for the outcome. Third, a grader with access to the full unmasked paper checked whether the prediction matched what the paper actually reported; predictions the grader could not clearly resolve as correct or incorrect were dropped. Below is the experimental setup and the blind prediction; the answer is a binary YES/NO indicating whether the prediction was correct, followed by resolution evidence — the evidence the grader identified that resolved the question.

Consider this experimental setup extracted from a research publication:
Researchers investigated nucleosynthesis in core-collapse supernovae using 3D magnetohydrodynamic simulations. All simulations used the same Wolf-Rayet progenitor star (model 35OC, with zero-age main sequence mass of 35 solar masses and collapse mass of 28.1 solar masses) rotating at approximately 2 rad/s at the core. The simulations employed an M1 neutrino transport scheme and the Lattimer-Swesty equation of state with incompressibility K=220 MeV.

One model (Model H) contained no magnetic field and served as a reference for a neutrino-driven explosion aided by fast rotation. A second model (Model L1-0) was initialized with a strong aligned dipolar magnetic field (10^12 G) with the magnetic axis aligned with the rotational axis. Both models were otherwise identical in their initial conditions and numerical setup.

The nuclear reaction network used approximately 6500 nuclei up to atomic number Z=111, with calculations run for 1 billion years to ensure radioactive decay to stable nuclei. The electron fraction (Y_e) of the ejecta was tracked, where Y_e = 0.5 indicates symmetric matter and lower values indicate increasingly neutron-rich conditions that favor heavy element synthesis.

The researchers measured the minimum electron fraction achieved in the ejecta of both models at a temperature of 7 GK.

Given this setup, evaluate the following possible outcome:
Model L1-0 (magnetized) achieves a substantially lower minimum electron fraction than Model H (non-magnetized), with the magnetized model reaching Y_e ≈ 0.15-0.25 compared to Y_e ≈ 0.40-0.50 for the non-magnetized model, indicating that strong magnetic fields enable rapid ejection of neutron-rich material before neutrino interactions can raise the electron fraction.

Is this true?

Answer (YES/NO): YES